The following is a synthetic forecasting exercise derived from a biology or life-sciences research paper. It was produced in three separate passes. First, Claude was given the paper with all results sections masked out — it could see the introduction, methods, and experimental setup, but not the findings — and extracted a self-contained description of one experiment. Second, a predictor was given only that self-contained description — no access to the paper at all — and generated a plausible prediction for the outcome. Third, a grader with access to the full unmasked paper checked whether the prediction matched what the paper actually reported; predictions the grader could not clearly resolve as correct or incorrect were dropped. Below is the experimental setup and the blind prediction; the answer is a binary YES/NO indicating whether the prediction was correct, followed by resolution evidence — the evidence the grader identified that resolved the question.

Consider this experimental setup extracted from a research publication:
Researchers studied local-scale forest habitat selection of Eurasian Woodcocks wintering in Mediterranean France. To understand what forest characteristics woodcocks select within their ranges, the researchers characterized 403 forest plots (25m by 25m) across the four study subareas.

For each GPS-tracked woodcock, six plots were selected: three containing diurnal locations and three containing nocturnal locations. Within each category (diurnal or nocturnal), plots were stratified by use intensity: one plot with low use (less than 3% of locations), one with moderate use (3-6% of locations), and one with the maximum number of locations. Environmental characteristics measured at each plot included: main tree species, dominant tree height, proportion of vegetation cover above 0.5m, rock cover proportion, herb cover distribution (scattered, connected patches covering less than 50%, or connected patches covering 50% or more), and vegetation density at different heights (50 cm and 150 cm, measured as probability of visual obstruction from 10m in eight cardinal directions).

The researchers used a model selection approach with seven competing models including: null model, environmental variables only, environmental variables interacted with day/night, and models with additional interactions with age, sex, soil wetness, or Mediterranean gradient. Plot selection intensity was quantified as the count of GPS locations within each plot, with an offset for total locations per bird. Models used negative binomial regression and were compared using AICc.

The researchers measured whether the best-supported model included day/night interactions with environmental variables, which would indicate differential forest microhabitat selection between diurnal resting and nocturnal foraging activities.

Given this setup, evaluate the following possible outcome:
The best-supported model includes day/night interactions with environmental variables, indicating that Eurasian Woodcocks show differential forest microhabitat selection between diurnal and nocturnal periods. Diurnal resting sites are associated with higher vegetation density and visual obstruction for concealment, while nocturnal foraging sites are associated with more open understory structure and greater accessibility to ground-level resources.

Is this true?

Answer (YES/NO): NO